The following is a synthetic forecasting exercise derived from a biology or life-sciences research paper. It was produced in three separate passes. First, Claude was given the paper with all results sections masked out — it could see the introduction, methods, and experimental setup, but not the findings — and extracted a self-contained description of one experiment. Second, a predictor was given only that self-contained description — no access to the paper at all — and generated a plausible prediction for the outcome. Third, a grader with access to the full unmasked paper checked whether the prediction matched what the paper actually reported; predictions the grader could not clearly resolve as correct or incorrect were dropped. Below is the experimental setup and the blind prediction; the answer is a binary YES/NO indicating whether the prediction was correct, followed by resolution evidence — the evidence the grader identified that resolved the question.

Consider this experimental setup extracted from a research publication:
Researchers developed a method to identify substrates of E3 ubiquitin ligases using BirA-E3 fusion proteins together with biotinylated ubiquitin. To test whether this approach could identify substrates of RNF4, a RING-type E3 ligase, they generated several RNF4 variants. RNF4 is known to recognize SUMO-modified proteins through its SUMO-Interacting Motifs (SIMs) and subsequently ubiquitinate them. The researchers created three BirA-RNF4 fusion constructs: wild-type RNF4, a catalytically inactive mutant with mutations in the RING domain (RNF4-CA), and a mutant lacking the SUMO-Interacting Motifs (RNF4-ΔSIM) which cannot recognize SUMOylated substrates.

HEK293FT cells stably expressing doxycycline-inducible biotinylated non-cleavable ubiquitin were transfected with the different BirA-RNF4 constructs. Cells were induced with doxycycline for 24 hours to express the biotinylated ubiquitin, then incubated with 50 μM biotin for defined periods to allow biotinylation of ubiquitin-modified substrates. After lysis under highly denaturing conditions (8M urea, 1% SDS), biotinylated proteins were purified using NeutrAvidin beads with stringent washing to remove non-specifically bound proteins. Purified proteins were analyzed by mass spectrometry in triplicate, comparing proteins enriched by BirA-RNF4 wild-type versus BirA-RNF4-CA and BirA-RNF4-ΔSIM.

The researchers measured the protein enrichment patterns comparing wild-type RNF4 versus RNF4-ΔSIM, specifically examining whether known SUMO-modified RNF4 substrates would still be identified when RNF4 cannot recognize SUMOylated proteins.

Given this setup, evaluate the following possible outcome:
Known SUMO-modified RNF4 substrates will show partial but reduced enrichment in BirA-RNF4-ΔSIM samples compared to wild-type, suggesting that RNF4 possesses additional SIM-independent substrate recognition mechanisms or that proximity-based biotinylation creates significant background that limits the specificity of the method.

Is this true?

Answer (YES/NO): NO